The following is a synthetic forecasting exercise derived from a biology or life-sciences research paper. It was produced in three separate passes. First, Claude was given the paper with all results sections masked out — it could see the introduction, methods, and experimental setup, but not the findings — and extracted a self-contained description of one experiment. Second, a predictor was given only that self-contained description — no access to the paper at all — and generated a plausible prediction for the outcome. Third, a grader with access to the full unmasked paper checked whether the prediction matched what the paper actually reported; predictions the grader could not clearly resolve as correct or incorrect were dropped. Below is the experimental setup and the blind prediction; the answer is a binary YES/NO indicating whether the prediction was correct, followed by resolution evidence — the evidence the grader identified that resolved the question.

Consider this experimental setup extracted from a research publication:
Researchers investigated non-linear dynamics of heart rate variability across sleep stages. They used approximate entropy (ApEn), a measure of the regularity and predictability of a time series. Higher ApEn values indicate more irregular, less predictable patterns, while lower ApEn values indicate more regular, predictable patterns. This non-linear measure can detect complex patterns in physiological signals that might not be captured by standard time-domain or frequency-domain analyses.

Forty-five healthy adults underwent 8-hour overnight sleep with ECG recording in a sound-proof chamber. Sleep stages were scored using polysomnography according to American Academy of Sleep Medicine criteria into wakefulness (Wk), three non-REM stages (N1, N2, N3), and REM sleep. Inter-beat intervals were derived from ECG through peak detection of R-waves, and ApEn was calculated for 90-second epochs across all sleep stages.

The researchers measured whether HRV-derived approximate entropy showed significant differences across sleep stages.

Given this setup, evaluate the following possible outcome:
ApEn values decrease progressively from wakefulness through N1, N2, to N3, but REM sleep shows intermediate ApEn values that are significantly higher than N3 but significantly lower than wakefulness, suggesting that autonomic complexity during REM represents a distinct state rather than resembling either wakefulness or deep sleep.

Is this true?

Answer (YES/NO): NO